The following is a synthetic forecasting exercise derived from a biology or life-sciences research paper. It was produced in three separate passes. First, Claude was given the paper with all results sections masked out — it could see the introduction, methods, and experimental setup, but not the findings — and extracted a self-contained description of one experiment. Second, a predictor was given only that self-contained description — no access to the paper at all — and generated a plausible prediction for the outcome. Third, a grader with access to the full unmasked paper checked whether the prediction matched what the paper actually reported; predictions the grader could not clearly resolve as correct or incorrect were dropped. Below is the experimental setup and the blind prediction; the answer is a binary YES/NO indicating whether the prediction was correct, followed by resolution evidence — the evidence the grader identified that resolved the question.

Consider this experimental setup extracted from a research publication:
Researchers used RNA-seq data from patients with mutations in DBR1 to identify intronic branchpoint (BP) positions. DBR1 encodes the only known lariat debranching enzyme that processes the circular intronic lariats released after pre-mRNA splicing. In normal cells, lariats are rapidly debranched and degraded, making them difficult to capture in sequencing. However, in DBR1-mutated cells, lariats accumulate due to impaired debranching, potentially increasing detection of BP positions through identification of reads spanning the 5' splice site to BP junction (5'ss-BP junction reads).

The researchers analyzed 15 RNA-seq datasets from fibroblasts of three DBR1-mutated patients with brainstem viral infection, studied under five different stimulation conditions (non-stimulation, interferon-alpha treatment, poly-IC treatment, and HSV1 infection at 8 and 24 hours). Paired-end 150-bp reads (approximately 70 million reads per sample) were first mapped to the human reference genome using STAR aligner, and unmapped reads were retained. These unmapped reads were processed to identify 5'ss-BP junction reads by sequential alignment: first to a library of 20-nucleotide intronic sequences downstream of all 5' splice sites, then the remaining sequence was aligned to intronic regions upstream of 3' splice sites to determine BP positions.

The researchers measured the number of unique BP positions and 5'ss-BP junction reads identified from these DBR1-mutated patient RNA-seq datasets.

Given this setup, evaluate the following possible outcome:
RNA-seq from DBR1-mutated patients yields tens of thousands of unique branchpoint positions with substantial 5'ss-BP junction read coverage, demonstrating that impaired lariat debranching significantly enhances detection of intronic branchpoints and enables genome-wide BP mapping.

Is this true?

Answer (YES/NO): NO